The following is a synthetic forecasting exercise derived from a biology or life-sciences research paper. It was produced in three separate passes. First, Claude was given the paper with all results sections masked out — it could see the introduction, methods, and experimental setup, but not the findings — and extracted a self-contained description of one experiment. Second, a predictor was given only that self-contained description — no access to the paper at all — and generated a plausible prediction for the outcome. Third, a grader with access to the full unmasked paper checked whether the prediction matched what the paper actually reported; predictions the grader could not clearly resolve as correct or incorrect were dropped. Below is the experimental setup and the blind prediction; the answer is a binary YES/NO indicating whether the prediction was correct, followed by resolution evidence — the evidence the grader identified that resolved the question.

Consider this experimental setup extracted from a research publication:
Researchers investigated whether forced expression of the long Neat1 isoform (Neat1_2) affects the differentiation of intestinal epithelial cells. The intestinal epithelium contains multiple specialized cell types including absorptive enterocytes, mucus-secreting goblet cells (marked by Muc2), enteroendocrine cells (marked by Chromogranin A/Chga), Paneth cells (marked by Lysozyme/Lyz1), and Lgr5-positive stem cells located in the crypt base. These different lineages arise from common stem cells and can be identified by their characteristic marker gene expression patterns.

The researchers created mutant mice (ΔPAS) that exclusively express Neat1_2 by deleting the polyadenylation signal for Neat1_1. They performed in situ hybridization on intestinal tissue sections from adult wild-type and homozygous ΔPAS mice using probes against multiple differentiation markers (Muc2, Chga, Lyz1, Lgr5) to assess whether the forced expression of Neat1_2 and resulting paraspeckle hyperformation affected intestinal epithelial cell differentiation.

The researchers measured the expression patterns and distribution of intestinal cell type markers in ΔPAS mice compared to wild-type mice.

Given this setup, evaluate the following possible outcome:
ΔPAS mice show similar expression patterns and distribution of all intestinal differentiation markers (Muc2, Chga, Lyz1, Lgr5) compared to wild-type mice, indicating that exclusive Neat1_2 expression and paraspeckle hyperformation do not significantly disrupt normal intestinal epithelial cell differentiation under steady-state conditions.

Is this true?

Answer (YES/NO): YES